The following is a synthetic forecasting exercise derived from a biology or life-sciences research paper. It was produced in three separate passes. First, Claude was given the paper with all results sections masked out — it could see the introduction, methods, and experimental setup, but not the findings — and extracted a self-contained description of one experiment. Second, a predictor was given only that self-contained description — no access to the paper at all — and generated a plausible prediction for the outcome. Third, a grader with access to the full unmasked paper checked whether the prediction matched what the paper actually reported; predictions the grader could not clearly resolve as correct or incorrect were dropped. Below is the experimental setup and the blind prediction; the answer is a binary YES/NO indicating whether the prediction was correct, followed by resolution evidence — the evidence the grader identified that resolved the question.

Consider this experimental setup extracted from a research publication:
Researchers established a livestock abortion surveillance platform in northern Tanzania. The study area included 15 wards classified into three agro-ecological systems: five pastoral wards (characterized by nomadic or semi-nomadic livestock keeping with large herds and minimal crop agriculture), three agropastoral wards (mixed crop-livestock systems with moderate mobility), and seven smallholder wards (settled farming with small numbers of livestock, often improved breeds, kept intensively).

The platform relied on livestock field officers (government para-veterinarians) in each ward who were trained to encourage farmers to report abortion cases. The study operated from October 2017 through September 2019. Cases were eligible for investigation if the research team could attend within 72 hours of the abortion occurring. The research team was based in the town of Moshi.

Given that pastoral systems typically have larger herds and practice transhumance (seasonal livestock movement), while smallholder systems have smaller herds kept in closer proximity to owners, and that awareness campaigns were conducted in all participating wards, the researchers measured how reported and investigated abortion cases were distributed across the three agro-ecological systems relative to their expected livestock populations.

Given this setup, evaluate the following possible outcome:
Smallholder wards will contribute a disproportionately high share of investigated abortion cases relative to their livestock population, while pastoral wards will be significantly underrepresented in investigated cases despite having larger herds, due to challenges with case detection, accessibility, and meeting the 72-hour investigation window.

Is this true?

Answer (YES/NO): NO